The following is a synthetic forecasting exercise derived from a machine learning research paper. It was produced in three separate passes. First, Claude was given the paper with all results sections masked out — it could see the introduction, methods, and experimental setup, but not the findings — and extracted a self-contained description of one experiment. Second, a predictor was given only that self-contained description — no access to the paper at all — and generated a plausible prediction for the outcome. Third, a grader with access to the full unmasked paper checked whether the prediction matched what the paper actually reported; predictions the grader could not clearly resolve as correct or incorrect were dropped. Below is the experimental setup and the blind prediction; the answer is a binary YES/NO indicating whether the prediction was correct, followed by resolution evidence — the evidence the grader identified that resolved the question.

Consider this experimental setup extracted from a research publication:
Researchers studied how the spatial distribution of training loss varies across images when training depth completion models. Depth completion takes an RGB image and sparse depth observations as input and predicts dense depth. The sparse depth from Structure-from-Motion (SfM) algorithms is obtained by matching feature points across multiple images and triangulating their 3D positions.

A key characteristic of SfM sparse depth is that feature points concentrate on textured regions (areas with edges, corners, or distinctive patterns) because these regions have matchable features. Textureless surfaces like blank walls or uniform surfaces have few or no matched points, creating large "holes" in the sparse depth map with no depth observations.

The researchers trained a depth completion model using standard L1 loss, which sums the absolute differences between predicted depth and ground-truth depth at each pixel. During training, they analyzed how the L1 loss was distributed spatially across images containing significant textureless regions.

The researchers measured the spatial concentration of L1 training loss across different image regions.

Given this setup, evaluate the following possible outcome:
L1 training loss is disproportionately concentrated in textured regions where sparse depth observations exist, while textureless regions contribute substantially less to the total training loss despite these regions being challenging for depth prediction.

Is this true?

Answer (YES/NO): NO